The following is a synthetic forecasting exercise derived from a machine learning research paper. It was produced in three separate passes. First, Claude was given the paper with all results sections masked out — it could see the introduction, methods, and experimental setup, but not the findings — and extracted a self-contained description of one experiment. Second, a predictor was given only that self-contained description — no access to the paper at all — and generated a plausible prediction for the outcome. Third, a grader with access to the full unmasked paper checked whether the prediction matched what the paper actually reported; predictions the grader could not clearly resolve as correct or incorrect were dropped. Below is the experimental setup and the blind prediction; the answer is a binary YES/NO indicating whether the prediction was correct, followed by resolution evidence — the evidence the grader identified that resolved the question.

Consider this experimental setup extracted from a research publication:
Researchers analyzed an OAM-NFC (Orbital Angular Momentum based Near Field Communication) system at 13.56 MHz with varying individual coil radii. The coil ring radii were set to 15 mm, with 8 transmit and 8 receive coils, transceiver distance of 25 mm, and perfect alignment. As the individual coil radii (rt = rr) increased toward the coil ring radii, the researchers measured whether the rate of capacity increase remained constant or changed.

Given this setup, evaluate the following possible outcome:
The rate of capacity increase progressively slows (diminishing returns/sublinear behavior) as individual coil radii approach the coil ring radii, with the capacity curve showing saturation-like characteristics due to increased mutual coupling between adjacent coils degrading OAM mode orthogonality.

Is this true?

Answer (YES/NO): YES